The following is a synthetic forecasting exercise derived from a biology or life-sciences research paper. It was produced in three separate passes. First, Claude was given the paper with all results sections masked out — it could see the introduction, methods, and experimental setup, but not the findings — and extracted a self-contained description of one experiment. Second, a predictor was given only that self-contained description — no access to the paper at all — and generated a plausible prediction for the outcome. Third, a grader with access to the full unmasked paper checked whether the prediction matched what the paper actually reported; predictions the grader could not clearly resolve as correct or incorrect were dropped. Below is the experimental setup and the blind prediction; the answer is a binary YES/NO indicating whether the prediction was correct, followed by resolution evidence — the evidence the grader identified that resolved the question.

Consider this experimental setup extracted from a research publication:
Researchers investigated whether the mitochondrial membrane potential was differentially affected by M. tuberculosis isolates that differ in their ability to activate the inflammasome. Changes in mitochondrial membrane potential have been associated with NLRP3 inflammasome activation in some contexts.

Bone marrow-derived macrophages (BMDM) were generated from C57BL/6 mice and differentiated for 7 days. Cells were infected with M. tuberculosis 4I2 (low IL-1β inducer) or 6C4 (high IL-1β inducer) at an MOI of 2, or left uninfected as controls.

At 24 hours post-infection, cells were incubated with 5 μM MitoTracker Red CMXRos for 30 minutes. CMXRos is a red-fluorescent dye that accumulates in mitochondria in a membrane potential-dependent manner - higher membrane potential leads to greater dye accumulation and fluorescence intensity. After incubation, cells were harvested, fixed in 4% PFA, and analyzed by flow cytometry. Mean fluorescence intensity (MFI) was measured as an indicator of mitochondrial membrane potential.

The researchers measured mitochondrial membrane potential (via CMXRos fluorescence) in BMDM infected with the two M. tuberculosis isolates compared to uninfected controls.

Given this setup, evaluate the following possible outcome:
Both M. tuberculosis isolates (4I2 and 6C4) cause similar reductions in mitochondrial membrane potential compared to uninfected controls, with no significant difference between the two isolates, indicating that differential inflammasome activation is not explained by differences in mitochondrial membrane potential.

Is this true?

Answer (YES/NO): NO